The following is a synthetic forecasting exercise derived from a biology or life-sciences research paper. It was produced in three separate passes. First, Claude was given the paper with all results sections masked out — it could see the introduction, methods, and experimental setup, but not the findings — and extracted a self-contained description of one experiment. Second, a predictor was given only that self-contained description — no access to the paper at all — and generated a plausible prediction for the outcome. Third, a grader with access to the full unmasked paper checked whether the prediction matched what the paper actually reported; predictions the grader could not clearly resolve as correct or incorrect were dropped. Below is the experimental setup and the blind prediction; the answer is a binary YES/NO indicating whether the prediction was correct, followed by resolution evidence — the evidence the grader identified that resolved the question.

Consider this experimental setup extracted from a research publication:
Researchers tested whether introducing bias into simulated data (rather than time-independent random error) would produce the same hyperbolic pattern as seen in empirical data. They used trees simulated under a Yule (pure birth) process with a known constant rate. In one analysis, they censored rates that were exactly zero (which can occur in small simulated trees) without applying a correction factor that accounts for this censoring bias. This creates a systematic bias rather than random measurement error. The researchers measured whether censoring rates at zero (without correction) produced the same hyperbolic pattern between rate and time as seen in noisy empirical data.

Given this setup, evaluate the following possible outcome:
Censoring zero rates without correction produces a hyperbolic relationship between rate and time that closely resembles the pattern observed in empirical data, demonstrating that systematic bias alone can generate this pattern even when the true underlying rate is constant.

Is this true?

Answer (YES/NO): NO